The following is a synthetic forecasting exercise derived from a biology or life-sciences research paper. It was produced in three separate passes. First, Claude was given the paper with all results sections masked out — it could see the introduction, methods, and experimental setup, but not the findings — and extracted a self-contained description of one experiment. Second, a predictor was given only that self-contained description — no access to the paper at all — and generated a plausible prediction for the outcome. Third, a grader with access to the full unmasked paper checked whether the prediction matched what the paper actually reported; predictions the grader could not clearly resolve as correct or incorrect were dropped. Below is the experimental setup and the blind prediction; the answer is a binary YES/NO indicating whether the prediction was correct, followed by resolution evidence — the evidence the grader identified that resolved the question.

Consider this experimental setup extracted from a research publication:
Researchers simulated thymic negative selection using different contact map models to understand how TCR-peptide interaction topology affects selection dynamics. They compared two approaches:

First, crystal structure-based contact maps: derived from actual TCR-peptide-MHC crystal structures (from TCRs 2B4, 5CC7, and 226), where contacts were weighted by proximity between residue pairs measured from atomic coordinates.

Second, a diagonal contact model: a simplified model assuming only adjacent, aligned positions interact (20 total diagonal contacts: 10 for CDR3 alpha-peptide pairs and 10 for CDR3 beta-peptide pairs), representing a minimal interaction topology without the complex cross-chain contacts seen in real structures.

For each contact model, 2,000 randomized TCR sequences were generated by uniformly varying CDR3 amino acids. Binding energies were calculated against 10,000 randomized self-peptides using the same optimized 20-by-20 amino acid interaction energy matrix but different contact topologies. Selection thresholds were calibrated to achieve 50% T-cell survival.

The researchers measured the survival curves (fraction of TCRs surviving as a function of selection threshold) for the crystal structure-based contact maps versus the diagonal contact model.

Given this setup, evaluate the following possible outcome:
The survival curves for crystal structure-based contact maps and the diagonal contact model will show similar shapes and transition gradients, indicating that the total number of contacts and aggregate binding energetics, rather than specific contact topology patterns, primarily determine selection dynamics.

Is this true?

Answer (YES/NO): YES